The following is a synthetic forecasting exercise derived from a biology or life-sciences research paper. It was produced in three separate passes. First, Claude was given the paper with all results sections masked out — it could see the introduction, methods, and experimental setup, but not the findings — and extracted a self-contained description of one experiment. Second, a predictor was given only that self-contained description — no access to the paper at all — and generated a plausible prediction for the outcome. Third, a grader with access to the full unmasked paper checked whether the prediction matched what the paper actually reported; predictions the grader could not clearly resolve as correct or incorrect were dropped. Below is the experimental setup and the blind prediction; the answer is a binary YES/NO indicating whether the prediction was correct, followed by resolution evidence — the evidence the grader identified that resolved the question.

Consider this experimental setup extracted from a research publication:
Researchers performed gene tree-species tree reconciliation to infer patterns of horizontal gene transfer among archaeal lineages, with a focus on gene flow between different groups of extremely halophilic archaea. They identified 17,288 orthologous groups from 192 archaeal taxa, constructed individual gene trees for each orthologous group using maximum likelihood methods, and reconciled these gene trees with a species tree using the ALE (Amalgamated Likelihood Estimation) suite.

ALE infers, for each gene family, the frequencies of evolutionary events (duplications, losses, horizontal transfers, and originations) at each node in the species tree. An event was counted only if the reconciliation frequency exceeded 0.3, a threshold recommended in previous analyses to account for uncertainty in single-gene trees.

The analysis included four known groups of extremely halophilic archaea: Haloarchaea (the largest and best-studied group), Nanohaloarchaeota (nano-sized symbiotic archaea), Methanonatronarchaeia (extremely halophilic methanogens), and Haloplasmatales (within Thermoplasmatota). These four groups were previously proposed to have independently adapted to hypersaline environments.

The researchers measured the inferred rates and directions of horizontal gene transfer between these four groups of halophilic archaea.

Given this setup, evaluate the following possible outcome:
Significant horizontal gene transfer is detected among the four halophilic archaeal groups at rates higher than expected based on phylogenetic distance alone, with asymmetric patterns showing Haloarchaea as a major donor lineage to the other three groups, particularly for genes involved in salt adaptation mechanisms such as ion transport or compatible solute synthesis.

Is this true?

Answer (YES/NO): NO